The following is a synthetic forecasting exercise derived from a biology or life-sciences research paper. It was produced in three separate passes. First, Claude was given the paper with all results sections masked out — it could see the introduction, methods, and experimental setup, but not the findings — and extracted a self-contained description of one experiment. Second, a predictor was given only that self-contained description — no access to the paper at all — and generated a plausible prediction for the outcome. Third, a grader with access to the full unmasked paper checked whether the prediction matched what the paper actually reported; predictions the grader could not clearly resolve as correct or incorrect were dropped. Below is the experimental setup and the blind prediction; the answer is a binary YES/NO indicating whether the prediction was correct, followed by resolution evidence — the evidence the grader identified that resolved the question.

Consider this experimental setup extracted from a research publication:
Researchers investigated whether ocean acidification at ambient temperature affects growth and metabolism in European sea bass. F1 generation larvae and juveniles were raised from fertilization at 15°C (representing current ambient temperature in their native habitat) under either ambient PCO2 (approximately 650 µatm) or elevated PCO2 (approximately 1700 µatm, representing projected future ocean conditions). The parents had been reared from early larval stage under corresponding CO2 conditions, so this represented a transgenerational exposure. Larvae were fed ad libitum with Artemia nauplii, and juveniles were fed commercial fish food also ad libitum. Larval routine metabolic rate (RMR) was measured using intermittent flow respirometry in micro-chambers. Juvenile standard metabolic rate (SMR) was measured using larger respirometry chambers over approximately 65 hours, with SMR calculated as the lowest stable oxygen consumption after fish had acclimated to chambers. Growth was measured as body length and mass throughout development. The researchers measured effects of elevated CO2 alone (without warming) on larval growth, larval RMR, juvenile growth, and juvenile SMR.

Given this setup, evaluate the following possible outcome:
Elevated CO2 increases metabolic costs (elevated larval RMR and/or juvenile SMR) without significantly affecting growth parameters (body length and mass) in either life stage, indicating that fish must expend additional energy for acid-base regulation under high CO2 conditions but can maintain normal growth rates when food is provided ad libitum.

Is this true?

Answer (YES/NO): NO